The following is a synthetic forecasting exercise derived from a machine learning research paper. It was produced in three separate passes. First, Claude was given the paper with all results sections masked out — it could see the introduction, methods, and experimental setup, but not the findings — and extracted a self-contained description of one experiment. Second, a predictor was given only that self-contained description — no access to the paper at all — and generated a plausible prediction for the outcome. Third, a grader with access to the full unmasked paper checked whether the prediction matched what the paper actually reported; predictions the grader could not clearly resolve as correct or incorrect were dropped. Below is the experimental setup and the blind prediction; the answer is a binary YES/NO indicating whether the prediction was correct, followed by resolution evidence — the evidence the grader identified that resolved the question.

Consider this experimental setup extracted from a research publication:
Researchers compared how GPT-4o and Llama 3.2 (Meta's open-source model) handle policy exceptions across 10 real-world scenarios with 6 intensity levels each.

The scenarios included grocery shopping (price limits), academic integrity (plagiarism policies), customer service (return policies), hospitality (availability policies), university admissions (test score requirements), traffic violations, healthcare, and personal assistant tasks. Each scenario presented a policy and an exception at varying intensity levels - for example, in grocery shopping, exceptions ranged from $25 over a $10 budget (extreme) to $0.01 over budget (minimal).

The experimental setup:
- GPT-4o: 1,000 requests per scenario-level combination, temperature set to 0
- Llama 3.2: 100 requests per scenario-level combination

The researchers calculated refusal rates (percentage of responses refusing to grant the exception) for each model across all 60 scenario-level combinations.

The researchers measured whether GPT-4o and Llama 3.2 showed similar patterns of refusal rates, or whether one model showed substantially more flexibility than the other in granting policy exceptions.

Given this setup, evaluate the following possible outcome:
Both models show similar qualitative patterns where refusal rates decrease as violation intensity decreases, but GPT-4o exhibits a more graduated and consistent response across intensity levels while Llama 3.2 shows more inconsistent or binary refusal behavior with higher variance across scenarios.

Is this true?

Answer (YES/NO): NO